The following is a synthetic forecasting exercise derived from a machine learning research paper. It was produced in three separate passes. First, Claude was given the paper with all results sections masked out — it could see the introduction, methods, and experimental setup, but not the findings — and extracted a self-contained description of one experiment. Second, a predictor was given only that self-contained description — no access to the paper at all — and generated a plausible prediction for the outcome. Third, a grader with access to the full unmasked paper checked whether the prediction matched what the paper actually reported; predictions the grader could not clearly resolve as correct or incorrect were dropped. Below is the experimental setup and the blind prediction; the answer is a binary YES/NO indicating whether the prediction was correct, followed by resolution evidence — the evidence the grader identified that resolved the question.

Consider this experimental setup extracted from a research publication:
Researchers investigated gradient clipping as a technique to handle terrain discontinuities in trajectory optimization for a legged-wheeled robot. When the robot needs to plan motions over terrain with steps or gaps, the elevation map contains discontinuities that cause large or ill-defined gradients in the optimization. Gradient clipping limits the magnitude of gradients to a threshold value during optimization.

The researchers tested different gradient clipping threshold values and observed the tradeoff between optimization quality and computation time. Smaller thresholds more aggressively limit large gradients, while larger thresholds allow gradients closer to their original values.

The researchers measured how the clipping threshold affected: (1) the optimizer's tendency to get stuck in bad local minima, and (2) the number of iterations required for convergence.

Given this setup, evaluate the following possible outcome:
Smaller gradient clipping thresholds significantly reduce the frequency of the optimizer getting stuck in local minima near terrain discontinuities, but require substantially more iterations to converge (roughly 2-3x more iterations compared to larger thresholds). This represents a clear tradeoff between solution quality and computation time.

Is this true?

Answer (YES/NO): NO